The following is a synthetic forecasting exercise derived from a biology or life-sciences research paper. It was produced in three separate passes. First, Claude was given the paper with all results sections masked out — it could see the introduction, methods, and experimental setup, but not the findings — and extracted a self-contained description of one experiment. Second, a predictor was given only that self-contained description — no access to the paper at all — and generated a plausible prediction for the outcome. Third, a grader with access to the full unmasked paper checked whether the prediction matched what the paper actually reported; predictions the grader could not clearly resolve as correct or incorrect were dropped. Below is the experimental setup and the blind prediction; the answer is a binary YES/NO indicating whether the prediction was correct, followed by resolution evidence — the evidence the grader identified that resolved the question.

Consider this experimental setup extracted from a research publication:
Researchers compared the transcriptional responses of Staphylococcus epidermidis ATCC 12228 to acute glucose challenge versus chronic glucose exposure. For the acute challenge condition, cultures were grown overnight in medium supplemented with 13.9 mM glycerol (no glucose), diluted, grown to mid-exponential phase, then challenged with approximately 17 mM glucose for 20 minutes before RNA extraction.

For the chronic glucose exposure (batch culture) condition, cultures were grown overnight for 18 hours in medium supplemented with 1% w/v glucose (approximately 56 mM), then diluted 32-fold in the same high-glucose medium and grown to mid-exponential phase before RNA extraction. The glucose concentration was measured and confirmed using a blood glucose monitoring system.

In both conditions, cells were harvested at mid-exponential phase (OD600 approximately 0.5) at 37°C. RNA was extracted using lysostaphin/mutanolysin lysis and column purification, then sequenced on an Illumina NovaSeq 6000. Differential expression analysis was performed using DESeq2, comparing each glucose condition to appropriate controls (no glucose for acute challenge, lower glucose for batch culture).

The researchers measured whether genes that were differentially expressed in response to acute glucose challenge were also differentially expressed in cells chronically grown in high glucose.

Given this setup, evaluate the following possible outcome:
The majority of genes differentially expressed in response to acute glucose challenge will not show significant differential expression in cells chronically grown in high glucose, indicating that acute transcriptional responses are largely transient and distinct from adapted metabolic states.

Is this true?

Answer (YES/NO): YES